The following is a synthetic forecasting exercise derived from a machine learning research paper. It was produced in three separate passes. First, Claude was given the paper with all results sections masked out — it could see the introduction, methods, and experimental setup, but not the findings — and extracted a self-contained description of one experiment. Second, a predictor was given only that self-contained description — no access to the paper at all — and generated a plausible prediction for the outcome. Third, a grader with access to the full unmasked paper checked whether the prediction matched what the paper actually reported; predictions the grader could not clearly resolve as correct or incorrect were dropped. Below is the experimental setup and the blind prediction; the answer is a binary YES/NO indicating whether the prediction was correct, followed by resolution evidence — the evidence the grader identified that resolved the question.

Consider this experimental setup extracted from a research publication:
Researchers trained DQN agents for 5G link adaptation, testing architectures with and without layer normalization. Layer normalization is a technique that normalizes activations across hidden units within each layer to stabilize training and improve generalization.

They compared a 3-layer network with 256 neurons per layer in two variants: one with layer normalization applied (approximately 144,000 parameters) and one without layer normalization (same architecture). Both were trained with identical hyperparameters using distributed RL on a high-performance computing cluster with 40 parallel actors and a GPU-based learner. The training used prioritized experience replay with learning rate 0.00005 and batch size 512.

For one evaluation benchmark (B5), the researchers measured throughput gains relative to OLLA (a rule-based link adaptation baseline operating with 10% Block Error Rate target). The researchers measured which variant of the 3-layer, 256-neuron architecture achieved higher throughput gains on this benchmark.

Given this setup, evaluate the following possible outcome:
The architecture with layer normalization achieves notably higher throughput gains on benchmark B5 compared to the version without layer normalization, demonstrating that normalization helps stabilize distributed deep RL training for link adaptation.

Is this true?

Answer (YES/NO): NO